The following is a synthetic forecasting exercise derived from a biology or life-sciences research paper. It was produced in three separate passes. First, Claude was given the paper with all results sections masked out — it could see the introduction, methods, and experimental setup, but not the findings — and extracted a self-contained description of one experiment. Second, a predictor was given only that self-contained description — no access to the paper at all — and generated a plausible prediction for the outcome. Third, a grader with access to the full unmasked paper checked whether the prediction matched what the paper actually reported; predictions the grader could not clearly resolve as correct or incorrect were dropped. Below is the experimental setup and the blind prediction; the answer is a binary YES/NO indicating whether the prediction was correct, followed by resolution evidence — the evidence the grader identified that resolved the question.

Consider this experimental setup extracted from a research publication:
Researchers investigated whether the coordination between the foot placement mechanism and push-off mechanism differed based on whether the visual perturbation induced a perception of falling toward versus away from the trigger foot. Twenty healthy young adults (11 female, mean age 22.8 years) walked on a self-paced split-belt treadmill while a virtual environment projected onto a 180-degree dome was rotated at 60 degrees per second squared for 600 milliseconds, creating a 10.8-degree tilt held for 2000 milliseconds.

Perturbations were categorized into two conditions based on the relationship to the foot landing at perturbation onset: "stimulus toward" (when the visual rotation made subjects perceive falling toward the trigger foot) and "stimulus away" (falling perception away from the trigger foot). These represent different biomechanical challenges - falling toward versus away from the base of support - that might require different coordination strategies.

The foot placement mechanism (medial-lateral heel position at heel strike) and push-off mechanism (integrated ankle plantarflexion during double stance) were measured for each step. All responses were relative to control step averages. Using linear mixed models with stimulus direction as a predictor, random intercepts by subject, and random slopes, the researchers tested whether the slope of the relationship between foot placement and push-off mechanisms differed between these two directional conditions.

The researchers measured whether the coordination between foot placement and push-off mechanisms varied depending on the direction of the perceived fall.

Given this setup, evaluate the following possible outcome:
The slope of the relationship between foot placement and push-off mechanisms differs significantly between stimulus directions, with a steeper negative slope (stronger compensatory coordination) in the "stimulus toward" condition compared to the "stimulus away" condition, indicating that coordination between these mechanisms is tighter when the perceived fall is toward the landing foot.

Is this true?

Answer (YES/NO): NO